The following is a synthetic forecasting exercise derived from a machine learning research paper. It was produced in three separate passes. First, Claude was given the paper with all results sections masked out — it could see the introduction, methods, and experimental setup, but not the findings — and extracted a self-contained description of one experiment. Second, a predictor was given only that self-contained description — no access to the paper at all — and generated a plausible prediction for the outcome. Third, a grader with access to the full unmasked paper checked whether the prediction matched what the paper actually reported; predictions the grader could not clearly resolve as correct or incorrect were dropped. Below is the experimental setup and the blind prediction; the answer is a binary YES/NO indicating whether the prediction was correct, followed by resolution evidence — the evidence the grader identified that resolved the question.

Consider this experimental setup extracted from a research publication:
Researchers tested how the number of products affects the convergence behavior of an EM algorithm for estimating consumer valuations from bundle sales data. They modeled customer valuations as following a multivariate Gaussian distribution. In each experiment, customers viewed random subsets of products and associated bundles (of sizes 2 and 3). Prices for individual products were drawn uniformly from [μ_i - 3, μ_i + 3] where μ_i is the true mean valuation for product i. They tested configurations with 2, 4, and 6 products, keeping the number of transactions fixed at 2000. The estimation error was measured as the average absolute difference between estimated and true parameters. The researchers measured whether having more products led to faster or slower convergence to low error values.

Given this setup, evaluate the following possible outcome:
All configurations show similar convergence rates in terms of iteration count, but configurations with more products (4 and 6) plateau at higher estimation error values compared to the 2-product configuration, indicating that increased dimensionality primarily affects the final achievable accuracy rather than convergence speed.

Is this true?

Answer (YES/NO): NO